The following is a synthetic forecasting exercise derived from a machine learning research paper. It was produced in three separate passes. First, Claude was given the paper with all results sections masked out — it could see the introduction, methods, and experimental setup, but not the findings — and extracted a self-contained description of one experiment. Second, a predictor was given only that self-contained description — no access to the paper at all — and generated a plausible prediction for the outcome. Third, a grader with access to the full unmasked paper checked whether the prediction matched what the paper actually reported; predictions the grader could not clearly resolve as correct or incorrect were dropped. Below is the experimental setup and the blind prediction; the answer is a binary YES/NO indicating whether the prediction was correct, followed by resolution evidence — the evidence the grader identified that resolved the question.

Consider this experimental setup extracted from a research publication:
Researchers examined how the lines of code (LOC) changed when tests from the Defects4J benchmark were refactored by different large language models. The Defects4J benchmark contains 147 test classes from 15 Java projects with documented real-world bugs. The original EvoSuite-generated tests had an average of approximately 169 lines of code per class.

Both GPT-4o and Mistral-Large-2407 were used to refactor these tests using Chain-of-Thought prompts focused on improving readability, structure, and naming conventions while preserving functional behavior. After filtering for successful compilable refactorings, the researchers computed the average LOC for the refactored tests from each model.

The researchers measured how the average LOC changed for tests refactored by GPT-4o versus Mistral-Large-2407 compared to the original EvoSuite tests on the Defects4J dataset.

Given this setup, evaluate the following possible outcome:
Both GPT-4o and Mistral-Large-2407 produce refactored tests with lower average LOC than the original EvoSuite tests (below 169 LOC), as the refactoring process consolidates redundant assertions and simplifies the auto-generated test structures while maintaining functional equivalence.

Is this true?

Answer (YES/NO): NO